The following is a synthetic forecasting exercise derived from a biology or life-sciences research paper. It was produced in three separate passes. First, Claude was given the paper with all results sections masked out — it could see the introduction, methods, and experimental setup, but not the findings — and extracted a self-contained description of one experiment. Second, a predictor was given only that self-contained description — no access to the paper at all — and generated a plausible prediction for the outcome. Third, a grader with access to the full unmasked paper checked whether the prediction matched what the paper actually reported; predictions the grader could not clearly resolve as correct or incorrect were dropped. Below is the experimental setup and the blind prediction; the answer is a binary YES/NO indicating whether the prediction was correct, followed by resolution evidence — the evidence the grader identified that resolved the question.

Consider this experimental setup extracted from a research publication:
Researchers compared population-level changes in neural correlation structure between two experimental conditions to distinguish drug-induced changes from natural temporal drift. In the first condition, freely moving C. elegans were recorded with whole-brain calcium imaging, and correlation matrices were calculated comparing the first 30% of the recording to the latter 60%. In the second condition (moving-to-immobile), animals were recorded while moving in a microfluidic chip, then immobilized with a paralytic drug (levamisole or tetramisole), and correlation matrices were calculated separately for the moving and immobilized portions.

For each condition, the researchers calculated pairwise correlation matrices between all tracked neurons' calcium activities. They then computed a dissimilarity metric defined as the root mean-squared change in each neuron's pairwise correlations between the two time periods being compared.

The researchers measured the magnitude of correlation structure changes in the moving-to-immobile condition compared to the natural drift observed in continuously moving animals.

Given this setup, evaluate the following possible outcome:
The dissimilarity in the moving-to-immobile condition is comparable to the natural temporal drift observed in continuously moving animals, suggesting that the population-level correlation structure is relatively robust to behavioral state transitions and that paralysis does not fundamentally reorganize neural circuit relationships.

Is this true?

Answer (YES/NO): NO